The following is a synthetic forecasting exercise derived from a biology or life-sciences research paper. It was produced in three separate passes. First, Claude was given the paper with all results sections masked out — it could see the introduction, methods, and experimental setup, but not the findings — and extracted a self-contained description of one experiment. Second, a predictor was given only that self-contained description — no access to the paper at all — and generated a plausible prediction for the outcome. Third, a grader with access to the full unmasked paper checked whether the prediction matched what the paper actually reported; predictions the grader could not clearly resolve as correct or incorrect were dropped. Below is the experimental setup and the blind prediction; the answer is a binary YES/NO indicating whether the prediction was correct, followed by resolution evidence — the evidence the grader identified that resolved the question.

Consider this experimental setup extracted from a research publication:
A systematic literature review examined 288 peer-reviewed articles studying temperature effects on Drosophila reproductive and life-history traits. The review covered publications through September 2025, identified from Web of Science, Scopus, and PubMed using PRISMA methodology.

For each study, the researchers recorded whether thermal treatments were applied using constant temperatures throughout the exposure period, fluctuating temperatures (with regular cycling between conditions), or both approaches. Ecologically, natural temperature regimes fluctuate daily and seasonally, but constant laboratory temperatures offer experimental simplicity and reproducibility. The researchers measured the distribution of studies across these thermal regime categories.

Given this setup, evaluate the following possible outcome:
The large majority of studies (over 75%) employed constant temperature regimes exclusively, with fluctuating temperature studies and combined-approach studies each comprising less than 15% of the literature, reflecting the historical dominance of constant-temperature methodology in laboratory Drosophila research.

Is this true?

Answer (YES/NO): NO